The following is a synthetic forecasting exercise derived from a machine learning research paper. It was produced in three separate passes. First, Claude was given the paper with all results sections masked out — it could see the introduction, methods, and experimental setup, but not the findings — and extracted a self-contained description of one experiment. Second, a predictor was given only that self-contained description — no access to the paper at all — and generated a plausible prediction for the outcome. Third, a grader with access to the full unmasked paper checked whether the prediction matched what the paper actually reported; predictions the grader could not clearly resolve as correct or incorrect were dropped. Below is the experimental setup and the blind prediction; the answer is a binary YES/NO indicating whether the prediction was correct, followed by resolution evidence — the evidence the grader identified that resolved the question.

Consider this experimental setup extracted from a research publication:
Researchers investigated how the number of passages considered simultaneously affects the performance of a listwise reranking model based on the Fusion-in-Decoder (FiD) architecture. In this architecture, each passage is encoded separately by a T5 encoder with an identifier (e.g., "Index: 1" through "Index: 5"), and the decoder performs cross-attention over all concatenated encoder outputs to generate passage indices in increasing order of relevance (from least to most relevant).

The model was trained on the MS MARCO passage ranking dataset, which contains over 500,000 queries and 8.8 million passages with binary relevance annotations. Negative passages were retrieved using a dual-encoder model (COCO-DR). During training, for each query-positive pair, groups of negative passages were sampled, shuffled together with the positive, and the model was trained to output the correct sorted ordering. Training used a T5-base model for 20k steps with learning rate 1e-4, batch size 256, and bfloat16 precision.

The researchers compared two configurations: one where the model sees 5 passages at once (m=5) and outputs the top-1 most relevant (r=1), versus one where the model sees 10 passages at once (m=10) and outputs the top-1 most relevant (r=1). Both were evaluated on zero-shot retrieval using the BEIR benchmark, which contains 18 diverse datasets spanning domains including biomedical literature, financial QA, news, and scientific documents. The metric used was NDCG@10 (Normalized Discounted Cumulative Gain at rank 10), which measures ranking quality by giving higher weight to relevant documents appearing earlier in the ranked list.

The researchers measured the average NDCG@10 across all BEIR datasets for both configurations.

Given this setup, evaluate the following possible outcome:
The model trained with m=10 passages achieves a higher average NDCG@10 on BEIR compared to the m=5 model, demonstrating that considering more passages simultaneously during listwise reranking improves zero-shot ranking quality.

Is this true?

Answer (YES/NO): NO